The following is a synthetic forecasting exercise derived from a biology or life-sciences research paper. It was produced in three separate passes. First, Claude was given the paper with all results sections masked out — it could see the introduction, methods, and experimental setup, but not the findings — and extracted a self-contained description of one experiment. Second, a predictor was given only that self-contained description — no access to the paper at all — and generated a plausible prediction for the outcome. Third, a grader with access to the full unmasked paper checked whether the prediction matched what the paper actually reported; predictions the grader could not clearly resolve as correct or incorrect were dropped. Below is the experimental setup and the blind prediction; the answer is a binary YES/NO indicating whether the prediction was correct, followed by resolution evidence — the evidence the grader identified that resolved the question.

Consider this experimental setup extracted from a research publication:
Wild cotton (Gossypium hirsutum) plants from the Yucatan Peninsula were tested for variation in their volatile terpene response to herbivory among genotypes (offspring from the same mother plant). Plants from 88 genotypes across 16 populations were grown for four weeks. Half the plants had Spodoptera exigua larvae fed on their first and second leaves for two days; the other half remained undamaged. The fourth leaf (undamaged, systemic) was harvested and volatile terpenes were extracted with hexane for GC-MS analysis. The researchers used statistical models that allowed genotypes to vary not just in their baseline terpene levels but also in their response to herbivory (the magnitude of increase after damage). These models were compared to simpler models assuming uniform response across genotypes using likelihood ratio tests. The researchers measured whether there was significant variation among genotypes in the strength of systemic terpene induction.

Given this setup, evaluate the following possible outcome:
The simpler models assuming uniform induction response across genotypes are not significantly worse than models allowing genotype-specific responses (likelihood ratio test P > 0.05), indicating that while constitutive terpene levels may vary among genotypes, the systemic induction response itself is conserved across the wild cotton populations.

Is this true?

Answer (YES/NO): YES